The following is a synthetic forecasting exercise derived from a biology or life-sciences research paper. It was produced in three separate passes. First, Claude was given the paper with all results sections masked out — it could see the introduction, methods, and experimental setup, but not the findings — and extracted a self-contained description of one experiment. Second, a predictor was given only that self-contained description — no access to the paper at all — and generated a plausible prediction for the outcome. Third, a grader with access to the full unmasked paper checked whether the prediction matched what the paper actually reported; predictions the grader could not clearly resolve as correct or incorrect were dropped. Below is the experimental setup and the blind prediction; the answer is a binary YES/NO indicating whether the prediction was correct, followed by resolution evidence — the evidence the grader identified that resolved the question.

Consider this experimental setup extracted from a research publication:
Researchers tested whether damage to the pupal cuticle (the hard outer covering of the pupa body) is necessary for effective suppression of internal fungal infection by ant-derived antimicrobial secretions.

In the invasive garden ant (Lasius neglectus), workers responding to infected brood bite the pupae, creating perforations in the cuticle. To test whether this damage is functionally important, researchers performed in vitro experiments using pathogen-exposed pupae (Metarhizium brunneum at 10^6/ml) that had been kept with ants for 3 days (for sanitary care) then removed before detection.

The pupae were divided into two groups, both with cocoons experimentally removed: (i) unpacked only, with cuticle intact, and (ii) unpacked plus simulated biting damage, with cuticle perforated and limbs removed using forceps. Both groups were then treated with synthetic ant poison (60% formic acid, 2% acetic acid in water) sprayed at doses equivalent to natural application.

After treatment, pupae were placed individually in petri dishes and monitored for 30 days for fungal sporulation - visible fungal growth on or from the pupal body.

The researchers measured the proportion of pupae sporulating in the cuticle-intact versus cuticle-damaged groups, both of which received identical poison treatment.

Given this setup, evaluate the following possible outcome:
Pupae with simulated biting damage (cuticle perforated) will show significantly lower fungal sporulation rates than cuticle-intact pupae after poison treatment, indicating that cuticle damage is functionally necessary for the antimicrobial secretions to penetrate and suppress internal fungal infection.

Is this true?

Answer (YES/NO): YES